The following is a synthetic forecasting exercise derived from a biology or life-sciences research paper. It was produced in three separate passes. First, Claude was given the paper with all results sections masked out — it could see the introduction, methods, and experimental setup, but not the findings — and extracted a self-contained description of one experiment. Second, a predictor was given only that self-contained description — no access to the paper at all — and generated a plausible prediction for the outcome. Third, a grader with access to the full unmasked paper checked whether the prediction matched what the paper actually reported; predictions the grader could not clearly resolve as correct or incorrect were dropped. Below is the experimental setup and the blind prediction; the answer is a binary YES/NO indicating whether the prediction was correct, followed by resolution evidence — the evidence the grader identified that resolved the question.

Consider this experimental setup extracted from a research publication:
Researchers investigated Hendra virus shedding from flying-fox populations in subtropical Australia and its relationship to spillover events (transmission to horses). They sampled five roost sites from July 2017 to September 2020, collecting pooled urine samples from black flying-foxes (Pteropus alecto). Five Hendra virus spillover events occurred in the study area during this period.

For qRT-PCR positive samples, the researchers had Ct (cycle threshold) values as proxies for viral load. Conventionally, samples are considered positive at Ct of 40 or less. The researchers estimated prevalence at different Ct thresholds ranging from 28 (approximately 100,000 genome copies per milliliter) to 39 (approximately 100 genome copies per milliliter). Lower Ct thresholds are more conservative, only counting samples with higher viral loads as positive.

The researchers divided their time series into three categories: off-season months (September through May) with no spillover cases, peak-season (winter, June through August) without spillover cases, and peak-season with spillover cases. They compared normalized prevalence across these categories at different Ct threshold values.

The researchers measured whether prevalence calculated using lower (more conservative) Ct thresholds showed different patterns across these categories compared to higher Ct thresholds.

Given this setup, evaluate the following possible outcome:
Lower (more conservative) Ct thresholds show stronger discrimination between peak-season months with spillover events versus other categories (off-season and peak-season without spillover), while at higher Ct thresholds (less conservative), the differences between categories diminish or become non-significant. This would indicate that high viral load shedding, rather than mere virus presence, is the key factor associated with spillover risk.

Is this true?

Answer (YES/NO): YES